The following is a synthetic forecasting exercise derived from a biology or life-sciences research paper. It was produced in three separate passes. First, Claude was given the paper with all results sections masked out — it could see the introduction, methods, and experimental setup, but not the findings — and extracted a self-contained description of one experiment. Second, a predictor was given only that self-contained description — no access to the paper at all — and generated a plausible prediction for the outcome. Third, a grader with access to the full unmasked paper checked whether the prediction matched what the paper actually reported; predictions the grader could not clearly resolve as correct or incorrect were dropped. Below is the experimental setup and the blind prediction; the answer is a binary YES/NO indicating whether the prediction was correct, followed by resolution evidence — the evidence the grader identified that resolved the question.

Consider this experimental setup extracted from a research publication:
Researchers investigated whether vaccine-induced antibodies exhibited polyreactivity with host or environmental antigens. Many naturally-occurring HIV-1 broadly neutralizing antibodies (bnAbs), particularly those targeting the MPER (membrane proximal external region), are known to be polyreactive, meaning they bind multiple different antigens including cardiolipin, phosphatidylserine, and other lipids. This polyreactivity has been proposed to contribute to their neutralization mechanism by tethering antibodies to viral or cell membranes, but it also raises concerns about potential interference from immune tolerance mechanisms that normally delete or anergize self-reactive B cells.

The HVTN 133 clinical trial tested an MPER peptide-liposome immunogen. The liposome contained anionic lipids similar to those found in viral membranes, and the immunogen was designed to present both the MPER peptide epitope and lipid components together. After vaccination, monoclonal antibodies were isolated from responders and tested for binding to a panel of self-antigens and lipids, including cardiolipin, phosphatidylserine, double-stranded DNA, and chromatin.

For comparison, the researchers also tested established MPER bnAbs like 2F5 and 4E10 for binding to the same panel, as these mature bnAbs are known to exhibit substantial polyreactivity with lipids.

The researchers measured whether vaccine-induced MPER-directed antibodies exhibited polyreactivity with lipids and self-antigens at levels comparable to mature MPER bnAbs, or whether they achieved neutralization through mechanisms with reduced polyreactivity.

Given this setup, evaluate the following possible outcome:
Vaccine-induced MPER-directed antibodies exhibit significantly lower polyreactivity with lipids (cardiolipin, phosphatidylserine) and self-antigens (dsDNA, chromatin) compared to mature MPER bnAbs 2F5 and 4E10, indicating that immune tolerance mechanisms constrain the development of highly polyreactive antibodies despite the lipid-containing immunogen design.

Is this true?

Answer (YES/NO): YES